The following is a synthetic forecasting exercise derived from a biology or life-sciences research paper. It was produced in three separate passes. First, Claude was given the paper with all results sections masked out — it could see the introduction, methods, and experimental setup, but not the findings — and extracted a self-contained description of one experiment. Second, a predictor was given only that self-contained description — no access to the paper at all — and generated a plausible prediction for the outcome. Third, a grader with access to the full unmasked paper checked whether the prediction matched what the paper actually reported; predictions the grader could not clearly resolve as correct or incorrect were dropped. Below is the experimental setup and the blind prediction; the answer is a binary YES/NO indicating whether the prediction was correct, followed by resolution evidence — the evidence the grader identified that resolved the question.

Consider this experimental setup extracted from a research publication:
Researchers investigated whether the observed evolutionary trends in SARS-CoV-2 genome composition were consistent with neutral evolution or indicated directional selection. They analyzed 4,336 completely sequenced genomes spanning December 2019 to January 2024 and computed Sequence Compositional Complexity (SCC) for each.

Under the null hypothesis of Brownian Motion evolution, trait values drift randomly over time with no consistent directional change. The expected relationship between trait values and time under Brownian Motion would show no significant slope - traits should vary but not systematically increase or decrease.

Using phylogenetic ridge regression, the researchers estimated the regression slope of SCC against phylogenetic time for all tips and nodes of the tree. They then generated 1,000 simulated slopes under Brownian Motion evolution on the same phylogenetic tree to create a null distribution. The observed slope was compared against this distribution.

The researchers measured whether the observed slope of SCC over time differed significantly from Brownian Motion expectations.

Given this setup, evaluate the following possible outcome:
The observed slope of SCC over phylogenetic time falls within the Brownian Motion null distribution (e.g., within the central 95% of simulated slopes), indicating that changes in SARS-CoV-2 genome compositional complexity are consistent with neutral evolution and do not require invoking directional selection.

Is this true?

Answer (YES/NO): NO